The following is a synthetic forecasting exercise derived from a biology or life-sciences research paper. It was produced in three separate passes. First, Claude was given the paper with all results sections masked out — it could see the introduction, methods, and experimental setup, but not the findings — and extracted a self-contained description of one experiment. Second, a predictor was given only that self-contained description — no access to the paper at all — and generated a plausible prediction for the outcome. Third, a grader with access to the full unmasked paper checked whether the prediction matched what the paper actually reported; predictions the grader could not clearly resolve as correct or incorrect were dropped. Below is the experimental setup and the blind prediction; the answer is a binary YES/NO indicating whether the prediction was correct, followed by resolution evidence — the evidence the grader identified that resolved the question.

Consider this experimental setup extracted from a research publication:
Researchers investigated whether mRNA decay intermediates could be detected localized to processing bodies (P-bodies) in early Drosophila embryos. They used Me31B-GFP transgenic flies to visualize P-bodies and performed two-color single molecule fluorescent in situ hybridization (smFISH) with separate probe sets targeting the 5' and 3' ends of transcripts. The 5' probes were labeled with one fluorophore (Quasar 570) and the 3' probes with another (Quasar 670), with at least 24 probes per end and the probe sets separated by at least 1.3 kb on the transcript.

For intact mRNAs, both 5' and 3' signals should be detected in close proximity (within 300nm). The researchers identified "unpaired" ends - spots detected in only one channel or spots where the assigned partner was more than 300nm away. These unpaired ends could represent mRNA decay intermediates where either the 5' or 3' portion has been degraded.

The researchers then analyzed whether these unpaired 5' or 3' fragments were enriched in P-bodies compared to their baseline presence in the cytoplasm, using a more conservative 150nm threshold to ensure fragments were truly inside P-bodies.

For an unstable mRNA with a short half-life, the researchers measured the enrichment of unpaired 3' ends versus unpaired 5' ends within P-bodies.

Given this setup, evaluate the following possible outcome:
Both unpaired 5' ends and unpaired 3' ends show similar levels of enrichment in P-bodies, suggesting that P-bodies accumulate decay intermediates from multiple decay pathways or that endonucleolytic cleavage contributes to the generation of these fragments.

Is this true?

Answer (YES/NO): NO